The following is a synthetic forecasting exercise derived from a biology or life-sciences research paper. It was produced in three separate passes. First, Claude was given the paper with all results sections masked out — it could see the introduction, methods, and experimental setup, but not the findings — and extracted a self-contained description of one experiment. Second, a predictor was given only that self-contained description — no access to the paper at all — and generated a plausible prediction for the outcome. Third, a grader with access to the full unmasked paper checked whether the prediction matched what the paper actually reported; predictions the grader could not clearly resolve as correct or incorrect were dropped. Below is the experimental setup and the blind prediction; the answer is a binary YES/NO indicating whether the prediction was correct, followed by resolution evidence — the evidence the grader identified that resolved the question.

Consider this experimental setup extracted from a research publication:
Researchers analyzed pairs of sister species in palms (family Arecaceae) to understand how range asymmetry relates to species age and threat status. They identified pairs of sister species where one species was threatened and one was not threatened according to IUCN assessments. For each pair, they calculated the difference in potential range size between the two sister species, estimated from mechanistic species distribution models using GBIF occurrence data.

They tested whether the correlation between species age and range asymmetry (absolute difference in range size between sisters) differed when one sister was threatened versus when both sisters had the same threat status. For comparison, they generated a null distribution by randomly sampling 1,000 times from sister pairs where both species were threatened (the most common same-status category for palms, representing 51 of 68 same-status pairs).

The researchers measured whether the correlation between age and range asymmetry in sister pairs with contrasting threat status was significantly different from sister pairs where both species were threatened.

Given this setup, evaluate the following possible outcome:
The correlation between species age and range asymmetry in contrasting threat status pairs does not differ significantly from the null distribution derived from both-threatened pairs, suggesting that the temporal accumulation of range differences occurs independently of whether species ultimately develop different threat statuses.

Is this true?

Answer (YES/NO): YES